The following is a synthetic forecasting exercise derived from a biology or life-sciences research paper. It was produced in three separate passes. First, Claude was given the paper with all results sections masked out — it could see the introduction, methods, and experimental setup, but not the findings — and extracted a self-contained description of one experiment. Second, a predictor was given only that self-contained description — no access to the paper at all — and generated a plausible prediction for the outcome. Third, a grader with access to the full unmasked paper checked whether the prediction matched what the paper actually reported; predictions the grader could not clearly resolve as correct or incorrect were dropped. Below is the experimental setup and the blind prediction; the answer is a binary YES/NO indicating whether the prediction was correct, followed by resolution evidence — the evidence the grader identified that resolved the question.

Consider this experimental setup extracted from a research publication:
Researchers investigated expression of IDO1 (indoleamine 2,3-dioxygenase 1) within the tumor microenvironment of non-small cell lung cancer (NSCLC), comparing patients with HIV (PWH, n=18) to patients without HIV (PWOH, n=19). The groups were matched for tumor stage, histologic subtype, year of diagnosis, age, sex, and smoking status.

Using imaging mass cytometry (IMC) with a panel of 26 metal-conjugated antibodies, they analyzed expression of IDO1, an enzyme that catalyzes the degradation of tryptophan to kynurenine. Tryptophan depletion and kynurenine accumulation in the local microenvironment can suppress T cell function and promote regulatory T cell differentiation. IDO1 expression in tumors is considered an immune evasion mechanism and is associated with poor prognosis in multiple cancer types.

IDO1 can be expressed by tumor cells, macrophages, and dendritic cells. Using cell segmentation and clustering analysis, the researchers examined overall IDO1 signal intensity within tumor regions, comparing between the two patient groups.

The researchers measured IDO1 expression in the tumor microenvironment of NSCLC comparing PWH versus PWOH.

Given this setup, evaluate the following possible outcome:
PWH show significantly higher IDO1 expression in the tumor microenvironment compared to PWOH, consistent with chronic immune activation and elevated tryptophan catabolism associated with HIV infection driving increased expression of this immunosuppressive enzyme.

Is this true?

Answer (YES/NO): YES